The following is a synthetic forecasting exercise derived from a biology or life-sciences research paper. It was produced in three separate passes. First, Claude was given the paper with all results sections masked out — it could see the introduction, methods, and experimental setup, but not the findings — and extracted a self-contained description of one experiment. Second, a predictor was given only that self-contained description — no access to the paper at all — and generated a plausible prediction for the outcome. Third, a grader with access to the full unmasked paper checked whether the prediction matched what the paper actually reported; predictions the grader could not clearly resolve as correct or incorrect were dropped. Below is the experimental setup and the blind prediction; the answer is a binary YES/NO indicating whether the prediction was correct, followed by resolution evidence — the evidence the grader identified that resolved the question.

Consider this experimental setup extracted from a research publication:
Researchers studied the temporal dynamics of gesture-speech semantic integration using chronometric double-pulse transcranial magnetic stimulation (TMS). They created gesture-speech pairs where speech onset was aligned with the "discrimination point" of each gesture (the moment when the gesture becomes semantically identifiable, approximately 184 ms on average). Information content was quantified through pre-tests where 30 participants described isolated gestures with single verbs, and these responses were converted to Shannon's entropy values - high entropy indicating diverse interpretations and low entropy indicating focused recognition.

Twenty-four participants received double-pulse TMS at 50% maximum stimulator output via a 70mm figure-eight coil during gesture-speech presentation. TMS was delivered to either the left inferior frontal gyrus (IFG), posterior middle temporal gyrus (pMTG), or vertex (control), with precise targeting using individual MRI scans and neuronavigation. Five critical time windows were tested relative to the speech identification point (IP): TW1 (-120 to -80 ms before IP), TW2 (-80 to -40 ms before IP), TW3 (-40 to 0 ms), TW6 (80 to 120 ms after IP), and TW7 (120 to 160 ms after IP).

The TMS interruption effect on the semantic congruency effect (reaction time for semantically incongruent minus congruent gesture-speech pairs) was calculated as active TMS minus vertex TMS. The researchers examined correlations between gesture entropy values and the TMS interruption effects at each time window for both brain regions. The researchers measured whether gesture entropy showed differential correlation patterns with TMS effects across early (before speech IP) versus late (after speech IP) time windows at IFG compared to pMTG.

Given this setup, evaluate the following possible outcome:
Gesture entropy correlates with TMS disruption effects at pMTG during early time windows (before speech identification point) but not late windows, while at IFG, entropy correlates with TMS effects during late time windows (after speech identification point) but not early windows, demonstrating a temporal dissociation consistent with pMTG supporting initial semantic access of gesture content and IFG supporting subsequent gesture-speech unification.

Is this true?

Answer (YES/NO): NO